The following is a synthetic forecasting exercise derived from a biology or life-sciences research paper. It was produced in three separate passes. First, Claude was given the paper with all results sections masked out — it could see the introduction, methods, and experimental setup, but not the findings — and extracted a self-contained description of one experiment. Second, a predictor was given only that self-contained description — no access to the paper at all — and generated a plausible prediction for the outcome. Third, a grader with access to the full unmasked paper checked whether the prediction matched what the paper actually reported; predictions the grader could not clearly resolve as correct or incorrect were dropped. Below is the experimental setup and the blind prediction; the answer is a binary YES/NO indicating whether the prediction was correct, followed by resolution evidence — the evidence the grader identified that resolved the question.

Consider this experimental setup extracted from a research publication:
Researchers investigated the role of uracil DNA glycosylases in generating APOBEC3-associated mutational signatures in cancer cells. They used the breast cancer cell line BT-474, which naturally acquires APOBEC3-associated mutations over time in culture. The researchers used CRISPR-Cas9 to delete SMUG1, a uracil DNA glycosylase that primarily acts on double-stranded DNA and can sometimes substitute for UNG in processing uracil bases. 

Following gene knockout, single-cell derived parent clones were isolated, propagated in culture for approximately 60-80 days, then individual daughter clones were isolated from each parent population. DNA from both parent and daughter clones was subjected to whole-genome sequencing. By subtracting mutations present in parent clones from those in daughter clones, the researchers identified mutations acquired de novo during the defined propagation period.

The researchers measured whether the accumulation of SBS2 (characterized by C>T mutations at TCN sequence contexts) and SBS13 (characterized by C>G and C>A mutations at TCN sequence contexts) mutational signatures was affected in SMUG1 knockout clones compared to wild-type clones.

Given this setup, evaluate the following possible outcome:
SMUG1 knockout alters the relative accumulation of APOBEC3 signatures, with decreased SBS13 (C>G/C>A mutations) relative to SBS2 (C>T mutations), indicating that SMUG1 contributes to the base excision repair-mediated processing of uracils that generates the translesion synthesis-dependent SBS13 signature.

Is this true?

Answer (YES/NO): NO